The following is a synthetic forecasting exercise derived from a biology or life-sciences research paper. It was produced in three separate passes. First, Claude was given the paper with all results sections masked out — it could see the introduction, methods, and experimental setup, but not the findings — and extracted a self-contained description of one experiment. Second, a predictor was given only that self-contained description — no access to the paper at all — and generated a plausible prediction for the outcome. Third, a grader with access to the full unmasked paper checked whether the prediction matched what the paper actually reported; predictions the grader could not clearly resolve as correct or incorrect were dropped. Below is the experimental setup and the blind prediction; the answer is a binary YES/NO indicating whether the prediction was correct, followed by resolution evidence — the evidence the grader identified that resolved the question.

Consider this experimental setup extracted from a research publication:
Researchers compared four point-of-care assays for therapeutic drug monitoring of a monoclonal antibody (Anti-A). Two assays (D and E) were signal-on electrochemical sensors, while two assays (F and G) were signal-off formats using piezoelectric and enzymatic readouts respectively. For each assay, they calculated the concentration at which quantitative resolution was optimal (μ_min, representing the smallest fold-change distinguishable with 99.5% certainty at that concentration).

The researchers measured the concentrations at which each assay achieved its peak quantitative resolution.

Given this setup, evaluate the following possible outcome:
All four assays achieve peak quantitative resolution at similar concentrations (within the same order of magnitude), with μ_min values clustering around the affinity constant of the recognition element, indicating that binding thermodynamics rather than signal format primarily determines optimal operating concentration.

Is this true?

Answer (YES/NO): NO